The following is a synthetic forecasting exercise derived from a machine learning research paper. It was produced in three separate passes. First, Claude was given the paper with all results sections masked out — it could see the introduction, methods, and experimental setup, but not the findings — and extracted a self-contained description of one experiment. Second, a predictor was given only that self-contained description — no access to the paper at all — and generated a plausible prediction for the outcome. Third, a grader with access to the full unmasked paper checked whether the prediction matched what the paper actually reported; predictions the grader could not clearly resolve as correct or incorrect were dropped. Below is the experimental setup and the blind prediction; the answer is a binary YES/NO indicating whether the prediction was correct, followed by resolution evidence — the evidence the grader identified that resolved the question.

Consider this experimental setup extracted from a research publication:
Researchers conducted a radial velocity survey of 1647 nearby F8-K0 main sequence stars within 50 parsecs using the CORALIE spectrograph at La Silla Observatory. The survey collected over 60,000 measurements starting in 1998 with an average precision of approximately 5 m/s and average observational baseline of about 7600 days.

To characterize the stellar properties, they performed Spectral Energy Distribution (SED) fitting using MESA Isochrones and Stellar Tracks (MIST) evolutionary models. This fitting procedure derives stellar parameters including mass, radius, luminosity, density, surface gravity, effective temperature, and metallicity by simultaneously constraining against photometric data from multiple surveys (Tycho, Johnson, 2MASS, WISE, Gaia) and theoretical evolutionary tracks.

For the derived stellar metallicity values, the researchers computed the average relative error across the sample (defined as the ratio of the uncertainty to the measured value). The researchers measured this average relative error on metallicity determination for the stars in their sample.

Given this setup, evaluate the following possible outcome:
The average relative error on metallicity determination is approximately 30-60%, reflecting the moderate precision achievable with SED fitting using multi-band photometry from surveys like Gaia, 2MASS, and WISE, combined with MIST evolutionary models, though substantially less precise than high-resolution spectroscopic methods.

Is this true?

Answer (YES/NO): NO